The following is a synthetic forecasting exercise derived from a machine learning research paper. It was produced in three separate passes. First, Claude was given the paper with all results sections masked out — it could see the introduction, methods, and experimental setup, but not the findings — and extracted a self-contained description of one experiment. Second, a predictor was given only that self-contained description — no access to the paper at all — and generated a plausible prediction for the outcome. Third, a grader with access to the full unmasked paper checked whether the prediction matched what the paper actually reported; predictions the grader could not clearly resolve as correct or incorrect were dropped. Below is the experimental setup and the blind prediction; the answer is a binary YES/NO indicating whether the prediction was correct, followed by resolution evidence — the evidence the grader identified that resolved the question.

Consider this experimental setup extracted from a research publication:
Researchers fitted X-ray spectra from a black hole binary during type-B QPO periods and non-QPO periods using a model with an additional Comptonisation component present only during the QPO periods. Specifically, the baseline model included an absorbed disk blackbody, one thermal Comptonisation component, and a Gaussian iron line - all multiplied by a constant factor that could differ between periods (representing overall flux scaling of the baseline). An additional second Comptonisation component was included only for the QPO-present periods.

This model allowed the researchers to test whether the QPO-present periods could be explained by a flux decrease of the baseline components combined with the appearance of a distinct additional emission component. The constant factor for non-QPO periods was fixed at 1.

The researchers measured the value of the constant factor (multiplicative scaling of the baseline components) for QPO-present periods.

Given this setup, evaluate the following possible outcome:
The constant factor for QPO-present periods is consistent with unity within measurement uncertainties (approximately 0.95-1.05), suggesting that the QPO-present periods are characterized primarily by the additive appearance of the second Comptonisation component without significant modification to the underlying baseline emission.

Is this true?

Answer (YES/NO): NO